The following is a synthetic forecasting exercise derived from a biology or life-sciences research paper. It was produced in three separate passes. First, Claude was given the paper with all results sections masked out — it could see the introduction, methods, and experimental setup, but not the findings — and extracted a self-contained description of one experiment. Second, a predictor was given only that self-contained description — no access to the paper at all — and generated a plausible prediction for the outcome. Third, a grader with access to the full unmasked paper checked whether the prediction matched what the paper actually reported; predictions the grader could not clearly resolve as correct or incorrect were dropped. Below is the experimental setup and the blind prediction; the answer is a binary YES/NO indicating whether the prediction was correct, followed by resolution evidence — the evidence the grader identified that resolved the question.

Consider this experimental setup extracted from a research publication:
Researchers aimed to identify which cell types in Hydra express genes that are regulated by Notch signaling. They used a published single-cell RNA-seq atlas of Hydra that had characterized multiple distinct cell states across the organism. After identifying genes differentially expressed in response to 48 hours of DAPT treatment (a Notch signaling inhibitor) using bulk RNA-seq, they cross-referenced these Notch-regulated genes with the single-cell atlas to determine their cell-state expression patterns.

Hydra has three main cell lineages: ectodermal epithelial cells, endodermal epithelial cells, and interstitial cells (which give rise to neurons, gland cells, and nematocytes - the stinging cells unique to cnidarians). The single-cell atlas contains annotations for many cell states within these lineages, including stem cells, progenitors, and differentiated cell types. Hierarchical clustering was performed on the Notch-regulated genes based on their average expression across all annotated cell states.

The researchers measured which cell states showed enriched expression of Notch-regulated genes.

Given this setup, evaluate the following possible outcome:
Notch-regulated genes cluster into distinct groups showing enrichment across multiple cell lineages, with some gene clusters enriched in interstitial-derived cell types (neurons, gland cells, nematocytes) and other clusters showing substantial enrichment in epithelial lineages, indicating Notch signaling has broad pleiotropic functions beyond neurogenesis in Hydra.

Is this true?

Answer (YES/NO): YES